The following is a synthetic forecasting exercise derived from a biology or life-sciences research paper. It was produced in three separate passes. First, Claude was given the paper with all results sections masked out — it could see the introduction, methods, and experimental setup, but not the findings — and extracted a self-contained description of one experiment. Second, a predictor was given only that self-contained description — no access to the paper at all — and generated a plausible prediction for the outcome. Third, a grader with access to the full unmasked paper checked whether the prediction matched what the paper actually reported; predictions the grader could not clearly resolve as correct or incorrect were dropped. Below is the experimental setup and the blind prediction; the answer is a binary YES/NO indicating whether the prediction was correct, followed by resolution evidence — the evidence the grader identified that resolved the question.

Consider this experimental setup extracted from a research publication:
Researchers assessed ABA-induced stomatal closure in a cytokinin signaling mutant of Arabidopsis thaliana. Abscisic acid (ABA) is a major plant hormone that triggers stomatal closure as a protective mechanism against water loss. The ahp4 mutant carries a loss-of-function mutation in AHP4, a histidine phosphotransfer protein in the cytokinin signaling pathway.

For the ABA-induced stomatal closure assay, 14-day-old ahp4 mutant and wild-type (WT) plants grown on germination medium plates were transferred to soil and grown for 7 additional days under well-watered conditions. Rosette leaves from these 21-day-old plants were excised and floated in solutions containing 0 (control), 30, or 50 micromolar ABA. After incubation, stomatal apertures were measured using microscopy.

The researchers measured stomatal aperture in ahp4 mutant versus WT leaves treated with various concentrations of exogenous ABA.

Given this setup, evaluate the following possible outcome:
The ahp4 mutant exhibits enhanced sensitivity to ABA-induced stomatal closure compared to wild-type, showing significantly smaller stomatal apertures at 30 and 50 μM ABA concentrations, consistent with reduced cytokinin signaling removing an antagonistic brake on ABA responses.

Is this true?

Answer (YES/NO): NO